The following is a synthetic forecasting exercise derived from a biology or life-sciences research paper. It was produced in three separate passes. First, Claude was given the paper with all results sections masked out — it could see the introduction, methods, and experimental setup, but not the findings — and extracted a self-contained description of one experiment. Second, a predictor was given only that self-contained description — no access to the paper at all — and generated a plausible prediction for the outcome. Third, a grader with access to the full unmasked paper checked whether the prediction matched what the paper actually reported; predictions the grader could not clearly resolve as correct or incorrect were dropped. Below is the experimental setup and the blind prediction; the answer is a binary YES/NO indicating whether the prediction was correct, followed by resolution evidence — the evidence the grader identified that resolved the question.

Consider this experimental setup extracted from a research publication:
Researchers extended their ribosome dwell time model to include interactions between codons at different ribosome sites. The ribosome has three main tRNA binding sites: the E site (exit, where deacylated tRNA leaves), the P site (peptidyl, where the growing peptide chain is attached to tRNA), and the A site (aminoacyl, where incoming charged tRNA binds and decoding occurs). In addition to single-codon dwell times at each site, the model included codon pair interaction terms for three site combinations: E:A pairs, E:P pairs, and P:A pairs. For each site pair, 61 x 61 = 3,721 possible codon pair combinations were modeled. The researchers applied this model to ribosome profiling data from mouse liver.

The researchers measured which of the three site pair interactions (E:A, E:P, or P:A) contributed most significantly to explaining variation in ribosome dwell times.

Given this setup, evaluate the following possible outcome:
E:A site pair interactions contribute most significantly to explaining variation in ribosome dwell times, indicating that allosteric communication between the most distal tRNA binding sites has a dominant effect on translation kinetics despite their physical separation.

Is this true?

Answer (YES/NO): NO